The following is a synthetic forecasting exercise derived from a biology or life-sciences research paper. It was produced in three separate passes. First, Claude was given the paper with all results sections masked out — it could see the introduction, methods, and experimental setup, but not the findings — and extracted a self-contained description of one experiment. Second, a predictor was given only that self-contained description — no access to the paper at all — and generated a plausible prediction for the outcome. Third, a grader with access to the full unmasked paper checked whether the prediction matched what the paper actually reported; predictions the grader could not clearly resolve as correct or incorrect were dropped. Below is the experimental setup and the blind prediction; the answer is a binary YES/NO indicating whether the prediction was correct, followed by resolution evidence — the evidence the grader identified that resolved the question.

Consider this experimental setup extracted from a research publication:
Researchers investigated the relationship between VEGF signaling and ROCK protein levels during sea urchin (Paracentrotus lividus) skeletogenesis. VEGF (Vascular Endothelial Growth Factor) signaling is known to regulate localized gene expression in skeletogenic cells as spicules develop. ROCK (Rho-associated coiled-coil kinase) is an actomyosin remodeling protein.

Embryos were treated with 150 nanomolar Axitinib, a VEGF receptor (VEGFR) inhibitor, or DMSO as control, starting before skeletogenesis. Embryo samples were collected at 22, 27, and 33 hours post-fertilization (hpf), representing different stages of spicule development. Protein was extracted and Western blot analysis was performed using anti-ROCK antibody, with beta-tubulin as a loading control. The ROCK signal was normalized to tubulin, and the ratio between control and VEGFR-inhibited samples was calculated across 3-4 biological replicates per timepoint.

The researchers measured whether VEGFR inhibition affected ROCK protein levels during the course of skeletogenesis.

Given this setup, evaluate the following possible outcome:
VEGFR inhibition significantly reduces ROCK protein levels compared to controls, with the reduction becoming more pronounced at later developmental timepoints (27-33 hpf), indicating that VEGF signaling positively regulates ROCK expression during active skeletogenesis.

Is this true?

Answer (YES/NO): NO